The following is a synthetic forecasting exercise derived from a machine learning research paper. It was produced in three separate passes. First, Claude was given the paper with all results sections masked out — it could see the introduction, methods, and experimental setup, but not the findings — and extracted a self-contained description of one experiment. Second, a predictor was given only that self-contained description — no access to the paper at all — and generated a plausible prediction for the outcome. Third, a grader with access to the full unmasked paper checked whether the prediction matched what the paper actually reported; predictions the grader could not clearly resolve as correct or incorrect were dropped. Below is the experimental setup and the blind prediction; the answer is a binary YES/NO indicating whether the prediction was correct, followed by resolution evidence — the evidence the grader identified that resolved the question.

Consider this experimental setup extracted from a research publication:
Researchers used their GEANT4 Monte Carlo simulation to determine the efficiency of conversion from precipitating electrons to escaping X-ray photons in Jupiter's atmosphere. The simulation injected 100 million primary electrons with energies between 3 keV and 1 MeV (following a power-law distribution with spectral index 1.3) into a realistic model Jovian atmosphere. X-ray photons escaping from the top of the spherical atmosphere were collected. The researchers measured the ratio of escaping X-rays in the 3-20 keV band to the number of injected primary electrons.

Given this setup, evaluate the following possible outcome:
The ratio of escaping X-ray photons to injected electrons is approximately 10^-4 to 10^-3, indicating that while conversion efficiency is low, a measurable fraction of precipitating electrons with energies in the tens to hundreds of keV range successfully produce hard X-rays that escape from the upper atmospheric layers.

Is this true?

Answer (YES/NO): YES